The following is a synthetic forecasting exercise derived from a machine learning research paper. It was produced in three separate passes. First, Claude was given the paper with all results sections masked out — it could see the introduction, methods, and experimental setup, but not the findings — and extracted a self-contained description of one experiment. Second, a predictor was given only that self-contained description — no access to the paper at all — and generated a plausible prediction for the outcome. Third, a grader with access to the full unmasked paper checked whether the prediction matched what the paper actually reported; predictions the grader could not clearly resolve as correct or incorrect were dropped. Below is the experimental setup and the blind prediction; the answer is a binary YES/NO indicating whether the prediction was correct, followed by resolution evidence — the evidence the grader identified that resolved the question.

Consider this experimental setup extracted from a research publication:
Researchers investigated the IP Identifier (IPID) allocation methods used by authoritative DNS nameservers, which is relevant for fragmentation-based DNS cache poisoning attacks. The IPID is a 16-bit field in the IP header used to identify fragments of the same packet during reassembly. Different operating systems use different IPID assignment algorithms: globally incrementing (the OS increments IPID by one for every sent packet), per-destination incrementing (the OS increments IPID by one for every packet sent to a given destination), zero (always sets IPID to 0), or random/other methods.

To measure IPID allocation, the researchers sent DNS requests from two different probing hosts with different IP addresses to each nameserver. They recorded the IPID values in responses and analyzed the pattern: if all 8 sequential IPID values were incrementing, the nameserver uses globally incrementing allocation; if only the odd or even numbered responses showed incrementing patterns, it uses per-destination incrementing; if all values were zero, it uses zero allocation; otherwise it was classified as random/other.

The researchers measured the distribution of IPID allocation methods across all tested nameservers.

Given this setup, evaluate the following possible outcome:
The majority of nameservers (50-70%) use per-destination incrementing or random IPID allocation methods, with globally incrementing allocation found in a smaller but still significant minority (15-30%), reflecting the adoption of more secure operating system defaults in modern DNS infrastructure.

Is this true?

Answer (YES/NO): NO